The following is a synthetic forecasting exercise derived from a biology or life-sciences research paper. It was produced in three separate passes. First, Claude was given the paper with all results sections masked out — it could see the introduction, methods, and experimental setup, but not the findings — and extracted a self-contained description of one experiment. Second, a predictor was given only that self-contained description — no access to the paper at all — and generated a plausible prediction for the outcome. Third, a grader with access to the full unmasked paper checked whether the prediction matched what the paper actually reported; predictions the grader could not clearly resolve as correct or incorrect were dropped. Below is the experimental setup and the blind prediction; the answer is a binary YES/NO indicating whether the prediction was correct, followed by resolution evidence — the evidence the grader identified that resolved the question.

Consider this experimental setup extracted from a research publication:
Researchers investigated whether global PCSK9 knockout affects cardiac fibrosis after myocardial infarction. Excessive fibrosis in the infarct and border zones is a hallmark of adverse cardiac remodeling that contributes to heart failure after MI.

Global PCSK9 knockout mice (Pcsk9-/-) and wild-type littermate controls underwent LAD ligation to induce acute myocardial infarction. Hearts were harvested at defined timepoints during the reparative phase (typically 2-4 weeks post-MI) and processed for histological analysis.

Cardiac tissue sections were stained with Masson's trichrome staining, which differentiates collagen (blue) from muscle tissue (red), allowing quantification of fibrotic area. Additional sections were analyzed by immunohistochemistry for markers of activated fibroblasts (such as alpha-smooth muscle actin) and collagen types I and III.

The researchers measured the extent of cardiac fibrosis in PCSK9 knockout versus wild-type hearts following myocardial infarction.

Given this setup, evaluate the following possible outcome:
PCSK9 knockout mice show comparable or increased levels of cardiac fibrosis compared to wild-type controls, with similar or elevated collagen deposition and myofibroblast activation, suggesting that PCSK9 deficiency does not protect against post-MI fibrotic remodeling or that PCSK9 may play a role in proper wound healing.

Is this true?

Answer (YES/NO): YES